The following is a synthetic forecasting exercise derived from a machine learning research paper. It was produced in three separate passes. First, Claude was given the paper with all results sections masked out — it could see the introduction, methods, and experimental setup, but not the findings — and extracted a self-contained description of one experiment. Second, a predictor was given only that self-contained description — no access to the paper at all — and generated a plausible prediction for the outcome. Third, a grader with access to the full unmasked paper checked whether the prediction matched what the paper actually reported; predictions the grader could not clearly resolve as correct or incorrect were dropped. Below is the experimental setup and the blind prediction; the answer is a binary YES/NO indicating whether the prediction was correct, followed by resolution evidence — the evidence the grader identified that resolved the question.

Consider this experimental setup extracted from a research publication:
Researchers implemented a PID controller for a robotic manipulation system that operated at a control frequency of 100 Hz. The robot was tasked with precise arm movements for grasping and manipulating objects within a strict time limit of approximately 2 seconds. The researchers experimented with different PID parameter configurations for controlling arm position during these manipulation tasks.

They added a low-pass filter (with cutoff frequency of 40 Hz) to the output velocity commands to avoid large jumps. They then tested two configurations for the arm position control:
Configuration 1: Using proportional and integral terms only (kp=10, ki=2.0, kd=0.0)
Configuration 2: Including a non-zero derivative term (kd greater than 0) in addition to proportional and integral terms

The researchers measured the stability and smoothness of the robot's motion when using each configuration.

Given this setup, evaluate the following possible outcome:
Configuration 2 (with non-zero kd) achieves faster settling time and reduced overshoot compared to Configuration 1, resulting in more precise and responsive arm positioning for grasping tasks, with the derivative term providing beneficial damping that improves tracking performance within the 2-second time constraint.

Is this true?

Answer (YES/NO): NO